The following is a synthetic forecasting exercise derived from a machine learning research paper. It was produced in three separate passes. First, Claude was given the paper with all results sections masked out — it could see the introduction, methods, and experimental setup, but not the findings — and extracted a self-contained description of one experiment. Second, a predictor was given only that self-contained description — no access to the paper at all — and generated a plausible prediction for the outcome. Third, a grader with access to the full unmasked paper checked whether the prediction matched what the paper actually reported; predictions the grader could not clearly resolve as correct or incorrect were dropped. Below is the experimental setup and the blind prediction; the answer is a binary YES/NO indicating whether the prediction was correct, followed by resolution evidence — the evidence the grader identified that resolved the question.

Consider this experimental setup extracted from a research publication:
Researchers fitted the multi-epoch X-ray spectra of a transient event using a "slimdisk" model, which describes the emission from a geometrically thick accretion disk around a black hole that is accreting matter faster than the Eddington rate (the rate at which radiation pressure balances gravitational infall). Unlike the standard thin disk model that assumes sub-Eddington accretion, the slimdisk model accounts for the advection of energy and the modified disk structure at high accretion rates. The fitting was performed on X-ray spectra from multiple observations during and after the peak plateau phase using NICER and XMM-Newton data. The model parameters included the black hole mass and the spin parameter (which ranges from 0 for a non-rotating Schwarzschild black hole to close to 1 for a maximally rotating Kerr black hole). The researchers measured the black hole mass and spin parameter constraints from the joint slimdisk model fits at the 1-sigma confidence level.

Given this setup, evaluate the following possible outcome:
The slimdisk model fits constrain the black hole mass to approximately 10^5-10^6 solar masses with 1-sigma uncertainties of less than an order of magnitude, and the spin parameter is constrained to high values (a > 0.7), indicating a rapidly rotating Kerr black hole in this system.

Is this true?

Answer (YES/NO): NO